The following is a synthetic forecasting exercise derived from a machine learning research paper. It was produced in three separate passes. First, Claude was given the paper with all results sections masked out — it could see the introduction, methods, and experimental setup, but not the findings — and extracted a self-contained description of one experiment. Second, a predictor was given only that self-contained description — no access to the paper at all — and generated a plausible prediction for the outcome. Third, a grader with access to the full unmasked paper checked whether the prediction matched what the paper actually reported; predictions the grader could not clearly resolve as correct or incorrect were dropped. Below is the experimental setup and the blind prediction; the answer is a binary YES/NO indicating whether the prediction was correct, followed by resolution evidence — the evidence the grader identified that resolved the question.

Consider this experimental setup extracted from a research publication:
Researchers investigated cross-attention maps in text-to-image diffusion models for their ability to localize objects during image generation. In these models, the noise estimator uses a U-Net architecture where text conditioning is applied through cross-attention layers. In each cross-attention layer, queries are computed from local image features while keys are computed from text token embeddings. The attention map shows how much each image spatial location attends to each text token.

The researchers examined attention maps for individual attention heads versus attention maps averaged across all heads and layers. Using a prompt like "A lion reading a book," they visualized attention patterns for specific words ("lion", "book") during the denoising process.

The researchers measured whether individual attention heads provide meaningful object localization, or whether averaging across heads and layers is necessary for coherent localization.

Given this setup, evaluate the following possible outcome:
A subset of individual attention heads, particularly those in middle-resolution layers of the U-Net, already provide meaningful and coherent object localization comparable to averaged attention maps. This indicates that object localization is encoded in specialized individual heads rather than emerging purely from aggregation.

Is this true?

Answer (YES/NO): NO